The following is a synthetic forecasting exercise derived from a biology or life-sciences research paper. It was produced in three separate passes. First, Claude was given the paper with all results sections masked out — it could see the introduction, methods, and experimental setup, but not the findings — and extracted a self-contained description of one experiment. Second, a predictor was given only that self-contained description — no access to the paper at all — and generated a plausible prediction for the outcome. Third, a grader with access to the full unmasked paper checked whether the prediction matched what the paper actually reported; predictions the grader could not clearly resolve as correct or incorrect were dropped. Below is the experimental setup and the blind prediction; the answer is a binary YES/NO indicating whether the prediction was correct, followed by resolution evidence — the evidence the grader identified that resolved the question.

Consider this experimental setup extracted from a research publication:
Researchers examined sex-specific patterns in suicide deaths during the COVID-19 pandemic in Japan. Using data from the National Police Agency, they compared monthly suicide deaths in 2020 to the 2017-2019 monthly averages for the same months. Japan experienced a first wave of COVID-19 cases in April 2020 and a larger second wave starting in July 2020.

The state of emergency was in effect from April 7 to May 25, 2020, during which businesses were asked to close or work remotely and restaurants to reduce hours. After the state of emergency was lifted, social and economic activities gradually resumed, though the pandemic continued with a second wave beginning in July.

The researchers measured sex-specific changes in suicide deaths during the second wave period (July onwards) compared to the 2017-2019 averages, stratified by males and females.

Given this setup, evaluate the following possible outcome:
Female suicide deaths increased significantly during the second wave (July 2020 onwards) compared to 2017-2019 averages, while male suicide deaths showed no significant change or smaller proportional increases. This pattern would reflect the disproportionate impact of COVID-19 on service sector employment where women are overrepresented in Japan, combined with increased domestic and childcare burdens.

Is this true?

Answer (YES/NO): NO